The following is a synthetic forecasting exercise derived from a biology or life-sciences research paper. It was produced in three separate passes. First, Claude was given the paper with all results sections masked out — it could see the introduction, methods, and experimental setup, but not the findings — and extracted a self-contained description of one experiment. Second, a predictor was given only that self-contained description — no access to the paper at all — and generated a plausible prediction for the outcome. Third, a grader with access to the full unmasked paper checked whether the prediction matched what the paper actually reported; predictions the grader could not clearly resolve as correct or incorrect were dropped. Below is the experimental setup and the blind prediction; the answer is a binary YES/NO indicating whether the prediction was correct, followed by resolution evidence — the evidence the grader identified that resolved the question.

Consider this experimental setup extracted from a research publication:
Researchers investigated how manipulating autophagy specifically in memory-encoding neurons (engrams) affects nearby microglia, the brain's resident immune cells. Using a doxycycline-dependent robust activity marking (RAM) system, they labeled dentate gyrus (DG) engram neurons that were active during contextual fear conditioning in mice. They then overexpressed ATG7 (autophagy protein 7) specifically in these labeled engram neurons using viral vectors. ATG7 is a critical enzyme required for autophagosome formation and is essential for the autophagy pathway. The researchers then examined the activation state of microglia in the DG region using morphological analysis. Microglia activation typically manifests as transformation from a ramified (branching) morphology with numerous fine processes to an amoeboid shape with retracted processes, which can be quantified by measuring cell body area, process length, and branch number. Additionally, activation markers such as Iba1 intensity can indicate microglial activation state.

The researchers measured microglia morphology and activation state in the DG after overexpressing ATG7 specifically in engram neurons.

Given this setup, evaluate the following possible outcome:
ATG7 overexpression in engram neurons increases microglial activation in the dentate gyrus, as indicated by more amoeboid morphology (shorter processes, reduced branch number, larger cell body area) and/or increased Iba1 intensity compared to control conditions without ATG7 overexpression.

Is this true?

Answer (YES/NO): NO